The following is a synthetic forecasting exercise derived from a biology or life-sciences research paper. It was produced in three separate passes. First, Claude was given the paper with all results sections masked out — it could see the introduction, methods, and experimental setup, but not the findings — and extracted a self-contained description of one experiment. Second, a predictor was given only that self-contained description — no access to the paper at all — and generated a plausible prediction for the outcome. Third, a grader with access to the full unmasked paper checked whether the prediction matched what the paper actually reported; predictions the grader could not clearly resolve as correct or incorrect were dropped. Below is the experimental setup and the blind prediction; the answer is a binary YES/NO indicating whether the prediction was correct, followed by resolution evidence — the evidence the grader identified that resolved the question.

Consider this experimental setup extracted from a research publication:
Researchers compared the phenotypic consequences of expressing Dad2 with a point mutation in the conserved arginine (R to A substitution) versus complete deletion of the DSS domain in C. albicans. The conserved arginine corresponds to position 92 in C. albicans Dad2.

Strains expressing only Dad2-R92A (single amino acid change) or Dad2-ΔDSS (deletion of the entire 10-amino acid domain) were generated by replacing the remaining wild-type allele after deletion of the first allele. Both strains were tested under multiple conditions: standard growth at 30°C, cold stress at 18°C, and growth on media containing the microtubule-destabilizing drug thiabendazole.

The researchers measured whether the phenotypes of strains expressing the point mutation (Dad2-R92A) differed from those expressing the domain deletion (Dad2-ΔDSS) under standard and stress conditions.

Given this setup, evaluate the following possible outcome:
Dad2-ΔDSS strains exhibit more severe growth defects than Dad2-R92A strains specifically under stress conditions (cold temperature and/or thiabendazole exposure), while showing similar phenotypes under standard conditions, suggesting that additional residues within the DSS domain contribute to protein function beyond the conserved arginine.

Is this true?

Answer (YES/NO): NO